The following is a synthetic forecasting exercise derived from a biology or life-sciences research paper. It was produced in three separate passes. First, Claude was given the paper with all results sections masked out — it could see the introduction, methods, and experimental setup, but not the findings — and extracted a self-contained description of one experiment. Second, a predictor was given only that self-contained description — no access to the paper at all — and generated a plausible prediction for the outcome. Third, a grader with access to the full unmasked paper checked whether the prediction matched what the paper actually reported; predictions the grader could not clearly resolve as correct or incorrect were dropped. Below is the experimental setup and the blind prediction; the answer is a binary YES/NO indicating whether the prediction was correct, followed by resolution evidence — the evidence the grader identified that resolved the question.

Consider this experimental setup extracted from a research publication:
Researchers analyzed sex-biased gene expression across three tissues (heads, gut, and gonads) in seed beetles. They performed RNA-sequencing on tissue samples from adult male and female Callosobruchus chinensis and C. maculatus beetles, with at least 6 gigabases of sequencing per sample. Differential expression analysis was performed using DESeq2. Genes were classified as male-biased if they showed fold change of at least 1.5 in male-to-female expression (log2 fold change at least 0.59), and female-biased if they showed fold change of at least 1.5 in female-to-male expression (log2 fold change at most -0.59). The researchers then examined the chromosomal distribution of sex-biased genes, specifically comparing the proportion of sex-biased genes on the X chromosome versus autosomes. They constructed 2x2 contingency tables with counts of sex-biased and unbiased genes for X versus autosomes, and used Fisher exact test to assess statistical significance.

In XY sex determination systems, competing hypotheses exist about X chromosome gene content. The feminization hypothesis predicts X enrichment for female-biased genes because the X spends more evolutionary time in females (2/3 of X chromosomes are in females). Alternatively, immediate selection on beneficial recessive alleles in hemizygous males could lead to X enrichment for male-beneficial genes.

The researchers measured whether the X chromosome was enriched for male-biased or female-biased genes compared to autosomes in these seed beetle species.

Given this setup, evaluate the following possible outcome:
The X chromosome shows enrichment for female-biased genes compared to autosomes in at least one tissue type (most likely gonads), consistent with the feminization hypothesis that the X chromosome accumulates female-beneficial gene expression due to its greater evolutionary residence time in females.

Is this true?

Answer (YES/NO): YES